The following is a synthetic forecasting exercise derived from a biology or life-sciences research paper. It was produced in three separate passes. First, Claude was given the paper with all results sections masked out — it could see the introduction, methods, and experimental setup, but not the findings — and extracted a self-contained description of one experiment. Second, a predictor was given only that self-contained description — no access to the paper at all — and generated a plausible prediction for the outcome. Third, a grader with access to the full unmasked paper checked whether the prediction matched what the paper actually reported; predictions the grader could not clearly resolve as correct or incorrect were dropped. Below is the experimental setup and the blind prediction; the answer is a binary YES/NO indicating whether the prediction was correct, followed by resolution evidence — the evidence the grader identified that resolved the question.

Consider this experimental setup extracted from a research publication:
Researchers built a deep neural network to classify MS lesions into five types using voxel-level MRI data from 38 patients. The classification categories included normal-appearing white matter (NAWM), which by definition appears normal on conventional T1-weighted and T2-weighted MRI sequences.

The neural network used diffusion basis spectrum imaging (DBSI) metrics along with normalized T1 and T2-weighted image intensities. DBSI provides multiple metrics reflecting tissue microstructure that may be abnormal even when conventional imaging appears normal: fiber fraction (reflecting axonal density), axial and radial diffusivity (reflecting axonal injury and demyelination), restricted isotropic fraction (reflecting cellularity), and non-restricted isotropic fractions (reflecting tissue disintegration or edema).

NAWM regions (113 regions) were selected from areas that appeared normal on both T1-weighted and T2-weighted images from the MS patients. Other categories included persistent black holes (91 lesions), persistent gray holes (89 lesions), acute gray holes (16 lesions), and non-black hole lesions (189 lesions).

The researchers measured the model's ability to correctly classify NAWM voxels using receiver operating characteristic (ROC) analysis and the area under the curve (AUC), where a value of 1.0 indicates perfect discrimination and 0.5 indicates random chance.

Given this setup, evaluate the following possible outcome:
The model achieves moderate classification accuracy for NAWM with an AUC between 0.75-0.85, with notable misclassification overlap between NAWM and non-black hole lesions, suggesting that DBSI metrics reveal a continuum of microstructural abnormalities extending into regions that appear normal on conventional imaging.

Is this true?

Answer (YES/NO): NO